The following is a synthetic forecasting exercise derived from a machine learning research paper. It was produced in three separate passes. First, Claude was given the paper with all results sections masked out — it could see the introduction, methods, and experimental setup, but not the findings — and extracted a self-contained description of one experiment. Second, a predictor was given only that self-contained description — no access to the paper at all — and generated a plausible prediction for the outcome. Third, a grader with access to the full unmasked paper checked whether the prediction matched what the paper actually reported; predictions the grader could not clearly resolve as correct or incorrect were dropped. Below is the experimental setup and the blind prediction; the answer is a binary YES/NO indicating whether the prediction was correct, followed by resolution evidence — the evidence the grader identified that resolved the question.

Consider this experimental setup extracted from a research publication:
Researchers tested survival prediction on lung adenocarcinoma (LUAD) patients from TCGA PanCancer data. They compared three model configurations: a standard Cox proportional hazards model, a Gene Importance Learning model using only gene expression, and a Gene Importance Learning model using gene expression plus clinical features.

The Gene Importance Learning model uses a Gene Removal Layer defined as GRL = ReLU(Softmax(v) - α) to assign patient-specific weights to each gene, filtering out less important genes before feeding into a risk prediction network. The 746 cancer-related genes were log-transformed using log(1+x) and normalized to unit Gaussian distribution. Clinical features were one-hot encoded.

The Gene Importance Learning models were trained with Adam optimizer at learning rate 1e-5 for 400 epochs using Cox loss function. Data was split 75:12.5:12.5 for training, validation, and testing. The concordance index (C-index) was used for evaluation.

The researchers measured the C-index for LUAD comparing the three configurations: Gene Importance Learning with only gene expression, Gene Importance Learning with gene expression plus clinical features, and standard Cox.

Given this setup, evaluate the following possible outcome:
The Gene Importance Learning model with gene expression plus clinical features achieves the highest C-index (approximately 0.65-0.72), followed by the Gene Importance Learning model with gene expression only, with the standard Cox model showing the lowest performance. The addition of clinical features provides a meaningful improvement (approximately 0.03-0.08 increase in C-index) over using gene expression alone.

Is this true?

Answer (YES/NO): NO